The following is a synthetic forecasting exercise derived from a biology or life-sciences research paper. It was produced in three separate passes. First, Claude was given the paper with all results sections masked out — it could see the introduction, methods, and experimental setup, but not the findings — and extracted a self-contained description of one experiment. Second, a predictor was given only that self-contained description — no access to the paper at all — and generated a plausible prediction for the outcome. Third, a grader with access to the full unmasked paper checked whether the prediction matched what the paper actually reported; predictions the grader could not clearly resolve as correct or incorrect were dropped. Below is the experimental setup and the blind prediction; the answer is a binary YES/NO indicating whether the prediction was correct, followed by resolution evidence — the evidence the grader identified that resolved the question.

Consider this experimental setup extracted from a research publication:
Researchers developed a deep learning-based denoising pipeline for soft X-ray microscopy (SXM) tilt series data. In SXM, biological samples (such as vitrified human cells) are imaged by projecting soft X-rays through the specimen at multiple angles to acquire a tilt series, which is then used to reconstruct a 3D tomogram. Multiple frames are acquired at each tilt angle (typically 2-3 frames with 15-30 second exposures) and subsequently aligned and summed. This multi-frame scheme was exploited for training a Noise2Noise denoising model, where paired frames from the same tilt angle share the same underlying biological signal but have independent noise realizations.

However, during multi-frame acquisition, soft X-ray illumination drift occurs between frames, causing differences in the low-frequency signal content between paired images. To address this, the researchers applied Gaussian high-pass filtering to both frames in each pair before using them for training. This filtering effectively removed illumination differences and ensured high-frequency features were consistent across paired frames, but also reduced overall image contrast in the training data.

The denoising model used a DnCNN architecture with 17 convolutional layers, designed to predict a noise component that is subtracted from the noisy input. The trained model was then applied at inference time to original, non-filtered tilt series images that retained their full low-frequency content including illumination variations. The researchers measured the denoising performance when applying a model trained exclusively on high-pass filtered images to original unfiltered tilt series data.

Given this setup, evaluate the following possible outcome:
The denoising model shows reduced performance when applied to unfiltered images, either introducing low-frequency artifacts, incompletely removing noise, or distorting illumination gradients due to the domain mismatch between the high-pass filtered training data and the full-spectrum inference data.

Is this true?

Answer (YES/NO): NO